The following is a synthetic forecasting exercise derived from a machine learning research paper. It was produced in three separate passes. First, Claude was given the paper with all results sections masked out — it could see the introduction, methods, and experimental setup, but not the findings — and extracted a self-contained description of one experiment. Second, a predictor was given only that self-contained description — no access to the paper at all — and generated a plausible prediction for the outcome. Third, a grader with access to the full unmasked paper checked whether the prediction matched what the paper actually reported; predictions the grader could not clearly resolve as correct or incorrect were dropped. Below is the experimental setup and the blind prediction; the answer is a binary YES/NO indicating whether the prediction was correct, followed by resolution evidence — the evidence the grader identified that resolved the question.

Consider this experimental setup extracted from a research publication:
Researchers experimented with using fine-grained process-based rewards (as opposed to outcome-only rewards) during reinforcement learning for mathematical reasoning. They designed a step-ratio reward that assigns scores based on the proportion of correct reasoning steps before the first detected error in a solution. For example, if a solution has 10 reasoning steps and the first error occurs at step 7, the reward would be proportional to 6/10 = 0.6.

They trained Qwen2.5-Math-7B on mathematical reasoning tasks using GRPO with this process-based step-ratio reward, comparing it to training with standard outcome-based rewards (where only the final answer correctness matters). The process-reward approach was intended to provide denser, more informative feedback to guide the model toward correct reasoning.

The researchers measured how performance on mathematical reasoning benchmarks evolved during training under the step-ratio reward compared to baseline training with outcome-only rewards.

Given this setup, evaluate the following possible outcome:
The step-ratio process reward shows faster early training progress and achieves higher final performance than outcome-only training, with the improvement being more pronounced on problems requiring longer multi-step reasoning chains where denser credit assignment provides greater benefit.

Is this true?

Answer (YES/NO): NO